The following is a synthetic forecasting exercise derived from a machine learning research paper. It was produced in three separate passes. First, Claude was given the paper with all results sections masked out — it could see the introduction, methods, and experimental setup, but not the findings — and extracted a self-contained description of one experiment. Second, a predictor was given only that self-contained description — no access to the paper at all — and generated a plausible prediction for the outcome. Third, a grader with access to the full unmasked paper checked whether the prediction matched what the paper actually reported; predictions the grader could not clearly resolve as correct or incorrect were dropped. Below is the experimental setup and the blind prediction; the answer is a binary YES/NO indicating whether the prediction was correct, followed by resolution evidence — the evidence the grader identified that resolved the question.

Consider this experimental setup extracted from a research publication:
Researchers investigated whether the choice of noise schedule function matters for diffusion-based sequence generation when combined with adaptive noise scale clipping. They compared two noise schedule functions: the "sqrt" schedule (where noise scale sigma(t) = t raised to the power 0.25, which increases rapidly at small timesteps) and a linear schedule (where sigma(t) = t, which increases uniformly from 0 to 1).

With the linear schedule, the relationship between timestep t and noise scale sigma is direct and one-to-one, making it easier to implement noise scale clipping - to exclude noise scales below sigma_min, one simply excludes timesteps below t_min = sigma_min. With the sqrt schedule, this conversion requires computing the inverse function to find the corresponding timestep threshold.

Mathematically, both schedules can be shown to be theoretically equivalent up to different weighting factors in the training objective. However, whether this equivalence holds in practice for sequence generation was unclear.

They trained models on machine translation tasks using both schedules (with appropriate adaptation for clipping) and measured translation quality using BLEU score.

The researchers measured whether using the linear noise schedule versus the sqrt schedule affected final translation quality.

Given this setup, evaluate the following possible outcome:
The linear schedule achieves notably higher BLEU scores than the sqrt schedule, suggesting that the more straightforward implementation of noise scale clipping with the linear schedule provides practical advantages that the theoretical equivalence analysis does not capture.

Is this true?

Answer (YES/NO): NO